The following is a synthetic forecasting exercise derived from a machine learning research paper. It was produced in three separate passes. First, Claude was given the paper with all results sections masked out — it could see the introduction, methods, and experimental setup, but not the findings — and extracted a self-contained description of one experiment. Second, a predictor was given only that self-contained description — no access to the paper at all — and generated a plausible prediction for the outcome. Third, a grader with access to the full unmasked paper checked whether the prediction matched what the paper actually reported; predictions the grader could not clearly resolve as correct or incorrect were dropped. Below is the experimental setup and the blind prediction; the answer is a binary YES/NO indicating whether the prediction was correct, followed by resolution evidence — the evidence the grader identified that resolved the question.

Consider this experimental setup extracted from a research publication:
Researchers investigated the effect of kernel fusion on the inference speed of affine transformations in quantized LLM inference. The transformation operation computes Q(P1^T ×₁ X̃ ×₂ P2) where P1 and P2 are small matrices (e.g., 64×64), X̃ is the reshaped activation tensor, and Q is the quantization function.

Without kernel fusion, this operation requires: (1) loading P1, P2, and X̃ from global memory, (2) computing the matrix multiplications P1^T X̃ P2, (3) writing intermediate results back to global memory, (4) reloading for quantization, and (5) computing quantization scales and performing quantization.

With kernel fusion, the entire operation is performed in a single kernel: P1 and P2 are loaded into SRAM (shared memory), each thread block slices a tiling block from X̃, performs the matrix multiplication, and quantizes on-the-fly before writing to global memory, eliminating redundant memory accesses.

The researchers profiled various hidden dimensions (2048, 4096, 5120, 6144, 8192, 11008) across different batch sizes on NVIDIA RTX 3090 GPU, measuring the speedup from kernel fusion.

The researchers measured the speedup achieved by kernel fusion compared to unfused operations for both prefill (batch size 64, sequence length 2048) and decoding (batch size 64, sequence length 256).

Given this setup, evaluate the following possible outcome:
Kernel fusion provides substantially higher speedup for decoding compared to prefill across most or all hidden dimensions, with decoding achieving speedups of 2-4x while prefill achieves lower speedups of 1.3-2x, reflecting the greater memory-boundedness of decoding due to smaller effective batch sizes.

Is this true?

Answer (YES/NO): NO